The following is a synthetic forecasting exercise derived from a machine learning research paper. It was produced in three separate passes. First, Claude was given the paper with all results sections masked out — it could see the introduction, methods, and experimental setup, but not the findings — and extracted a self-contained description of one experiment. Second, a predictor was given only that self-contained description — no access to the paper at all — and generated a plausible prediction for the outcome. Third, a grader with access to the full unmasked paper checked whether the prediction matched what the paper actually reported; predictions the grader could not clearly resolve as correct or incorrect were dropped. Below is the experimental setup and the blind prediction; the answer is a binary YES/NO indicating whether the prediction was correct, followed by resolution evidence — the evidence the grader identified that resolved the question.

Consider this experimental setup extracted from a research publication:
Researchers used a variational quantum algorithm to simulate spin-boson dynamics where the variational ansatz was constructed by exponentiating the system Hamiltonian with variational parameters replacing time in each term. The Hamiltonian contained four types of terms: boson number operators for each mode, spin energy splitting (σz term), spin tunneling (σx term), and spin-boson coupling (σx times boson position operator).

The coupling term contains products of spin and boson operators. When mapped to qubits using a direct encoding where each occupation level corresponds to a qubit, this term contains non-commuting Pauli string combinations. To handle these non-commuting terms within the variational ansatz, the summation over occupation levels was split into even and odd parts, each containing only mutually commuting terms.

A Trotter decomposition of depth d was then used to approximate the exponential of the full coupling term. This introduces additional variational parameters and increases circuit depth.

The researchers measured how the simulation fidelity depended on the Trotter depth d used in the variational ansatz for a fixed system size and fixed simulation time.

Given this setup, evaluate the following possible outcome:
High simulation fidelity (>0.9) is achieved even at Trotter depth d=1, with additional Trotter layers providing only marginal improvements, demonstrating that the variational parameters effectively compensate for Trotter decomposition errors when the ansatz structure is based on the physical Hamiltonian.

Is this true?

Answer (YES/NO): NO